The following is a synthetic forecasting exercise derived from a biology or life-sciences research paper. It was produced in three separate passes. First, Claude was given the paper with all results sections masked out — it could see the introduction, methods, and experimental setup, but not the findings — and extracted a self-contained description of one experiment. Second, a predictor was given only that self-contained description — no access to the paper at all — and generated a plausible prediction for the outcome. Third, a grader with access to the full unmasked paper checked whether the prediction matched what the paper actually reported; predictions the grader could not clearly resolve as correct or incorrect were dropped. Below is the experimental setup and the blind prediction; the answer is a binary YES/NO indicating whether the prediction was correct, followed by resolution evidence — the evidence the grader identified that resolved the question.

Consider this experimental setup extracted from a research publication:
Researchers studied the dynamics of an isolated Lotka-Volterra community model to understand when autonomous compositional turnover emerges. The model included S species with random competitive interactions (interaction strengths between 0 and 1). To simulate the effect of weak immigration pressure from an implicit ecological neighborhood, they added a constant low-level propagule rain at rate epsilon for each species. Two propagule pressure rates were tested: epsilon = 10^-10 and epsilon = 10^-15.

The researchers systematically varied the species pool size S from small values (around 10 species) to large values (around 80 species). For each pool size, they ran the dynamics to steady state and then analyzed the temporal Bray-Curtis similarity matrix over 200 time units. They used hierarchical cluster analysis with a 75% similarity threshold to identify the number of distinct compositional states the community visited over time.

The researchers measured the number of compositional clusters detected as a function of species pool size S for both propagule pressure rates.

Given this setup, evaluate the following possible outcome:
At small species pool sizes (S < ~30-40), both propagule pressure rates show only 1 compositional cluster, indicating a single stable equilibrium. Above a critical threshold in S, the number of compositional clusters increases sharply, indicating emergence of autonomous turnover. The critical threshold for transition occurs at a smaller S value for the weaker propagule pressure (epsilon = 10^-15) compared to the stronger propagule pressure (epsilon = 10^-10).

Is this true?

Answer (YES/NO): NO